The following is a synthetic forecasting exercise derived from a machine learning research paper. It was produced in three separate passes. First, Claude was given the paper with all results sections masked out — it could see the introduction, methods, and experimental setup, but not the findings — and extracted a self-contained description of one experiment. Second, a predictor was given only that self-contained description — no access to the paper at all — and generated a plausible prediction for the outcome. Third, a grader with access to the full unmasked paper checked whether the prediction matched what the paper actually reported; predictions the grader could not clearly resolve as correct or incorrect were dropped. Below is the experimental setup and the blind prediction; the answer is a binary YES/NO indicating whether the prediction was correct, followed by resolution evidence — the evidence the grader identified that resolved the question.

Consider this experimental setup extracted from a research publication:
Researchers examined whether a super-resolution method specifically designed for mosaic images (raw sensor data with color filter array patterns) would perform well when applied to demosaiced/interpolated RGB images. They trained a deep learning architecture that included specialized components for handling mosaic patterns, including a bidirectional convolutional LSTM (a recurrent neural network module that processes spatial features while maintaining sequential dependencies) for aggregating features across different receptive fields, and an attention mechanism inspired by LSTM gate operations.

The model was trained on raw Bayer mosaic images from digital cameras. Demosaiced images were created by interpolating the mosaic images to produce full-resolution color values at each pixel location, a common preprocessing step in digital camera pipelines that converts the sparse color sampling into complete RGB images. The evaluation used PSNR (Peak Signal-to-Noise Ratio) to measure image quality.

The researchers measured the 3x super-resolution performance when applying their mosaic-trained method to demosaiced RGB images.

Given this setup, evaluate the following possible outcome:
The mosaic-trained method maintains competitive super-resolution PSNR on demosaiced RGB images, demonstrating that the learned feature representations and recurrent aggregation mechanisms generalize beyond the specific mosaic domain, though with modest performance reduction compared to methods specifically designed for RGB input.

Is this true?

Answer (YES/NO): NO